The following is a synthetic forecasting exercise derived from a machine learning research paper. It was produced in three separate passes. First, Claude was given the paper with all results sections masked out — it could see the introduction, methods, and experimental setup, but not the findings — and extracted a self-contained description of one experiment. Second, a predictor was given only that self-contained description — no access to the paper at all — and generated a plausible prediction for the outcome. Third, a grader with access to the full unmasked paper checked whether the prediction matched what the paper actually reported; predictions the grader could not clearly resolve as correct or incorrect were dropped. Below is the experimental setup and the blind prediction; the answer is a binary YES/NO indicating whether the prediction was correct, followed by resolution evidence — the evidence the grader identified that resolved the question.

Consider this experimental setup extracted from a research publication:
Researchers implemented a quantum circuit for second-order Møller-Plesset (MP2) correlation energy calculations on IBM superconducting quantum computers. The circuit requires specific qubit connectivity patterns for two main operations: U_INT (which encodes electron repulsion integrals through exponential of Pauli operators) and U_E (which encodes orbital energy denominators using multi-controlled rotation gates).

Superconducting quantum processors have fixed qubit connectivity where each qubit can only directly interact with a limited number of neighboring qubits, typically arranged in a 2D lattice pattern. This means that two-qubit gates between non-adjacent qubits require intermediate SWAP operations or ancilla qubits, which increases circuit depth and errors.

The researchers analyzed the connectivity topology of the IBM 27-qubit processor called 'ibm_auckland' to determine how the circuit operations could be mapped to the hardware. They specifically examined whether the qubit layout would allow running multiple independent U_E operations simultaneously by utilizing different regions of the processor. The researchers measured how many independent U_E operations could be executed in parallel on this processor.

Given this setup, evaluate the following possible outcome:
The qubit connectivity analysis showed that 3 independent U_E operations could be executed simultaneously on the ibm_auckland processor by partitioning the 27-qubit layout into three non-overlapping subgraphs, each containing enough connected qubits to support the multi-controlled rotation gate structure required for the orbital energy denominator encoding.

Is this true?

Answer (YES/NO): YES